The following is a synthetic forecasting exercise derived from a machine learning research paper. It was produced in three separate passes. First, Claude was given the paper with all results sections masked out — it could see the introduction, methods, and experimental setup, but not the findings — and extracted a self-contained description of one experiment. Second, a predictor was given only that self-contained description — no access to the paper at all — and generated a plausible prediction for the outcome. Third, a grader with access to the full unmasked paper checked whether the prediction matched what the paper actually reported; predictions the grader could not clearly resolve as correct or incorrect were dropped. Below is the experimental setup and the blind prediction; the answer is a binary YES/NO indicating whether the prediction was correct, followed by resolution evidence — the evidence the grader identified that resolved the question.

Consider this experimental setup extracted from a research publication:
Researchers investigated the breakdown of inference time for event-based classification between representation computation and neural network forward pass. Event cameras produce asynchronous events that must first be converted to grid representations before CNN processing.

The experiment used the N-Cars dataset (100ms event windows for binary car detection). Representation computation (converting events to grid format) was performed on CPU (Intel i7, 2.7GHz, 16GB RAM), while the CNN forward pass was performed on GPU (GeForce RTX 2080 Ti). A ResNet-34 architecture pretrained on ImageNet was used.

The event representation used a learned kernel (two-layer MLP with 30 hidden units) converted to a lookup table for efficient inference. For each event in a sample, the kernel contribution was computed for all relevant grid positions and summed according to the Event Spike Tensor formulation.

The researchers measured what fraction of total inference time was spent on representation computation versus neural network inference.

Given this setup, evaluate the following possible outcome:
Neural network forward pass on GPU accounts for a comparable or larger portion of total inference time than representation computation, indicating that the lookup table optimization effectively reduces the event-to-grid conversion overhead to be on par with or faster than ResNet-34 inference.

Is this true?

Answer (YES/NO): YES